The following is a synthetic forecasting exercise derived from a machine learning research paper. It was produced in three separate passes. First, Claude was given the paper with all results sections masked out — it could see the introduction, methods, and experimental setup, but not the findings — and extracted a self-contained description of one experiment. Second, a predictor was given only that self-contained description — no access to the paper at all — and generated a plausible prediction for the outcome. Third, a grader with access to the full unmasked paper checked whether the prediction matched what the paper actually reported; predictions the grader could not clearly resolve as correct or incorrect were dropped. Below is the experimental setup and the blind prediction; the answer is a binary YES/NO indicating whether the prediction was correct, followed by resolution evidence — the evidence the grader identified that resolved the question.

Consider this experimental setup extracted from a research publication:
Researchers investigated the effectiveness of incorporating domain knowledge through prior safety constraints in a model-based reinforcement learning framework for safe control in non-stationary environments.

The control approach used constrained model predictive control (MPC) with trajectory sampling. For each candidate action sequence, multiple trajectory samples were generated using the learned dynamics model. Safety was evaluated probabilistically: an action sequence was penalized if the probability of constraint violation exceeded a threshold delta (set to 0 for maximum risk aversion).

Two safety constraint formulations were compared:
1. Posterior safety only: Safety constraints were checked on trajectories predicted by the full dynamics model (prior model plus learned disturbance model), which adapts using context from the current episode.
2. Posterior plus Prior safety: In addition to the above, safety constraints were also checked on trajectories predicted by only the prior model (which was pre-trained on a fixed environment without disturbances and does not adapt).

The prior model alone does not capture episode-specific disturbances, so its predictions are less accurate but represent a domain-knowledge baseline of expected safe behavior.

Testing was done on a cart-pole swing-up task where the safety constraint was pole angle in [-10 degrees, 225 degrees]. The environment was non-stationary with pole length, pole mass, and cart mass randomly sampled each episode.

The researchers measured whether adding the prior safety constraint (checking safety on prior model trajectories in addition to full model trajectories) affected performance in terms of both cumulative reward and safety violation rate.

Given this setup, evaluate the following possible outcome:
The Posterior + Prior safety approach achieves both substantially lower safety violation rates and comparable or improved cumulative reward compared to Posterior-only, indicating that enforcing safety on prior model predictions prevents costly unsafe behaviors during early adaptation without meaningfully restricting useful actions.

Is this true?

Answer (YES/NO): YES